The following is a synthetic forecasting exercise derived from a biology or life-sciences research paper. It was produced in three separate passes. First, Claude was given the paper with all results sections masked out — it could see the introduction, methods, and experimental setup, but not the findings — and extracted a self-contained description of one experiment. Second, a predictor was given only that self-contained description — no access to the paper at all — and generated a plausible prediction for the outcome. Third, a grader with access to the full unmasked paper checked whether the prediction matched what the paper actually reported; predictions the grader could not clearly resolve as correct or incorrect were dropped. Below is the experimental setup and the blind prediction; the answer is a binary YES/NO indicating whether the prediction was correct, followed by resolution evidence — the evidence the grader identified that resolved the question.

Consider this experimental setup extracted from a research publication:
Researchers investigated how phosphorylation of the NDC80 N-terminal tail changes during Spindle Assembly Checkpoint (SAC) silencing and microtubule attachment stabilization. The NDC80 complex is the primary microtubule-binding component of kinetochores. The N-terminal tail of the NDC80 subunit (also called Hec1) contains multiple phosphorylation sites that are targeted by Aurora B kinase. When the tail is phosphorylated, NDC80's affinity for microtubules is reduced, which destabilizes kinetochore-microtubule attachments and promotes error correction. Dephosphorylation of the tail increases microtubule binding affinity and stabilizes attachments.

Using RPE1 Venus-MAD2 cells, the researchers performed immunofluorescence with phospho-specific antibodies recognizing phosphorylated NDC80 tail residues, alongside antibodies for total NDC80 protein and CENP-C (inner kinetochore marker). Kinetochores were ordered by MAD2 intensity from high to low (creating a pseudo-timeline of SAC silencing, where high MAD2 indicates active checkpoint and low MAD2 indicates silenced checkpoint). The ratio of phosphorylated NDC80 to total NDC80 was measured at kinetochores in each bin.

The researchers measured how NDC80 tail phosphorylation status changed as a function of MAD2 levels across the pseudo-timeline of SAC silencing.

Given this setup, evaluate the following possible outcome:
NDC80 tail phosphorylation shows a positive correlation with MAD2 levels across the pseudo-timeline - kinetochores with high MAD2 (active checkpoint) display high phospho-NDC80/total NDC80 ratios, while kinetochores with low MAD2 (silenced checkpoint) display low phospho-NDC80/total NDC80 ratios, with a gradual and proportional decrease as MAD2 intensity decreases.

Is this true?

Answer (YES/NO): NO